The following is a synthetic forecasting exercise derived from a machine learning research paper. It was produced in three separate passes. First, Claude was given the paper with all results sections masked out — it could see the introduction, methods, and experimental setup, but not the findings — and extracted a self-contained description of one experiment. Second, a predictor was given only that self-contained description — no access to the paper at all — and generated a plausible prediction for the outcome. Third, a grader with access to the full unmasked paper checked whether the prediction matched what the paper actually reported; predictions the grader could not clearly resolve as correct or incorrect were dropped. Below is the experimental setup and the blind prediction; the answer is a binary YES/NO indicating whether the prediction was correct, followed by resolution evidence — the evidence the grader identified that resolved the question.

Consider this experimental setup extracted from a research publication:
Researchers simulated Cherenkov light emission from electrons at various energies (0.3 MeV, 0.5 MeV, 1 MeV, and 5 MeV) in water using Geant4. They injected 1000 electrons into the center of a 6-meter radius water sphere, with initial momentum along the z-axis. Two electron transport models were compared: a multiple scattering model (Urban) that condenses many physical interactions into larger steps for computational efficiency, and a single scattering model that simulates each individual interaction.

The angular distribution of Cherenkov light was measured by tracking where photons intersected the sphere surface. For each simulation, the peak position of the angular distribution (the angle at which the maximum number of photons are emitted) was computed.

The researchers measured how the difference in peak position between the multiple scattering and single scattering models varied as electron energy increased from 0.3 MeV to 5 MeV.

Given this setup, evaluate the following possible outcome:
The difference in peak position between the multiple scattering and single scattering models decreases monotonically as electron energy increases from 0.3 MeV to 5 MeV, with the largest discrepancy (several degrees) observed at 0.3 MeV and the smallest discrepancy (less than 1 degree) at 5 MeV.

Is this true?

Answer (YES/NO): YES